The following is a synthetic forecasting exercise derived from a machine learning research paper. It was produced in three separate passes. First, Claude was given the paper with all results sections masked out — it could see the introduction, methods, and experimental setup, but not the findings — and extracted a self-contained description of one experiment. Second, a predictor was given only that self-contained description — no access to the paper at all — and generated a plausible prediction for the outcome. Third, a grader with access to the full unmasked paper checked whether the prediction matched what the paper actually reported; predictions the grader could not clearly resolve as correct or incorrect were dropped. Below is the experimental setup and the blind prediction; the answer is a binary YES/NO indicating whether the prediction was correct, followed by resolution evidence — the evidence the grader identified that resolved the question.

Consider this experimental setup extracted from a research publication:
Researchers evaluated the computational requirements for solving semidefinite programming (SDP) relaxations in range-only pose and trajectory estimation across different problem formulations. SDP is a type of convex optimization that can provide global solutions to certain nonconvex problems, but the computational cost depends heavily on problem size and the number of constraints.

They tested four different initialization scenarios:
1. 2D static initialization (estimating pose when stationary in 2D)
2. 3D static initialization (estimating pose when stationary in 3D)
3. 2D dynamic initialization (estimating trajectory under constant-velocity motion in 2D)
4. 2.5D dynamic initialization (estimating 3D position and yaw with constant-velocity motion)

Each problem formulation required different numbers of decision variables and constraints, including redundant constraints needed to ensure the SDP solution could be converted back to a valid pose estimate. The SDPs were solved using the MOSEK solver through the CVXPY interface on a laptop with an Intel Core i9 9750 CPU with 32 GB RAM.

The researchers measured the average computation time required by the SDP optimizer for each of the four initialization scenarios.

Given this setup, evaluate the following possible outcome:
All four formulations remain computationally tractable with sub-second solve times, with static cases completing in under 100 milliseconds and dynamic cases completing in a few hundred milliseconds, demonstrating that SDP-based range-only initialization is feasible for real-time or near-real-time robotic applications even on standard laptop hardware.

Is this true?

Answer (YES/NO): NO